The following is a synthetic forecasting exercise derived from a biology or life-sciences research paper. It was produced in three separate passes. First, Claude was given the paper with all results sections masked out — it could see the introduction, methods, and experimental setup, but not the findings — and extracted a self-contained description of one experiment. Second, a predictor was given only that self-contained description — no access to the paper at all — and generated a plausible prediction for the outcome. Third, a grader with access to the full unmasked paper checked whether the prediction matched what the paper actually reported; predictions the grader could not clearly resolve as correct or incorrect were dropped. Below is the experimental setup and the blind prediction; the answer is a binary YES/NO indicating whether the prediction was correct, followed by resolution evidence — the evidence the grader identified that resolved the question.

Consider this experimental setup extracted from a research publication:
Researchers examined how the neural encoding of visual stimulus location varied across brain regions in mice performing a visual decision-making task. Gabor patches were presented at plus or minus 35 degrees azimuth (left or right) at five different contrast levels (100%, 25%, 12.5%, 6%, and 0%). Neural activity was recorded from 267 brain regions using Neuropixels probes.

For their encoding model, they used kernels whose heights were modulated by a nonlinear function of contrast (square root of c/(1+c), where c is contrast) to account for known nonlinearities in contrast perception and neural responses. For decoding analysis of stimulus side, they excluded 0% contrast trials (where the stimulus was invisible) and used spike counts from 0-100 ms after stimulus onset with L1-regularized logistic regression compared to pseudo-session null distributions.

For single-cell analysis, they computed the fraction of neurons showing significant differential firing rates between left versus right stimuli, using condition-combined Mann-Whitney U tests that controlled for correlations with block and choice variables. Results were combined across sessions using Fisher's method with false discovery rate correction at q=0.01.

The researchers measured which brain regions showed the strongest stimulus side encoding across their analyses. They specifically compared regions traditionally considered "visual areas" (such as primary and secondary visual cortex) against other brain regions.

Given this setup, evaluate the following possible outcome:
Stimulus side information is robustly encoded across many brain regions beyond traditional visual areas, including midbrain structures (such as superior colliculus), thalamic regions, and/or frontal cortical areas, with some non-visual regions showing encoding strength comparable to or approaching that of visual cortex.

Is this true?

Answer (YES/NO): YES